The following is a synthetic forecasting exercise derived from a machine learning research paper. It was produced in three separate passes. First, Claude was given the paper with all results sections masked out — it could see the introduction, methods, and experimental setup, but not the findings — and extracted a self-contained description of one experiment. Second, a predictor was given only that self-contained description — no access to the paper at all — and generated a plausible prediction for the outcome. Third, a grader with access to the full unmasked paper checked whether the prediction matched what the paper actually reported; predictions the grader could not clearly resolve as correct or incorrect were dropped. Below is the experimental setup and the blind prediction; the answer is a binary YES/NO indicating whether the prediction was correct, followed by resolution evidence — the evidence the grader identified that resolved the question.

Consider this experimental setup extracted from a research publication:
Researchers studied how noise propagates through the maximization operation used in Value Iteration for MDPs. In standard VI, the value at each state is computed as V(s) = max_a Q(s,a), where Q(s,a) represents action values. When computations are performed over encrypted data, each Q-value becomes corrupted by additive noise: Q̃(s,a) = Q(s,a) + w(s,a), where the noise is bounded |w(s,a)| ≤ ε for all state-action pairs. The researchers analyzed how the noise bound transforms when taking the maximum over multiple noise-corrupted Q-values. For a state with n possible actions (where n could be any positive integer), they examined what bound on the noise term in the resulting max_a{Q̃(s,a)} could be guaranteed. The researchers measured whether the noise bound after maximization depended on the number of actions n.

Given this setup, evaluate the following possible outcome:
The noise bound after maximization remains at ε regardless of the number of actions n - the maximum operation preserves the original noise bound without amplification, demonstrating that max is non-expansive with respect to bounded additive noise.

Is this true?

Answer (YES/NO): YES